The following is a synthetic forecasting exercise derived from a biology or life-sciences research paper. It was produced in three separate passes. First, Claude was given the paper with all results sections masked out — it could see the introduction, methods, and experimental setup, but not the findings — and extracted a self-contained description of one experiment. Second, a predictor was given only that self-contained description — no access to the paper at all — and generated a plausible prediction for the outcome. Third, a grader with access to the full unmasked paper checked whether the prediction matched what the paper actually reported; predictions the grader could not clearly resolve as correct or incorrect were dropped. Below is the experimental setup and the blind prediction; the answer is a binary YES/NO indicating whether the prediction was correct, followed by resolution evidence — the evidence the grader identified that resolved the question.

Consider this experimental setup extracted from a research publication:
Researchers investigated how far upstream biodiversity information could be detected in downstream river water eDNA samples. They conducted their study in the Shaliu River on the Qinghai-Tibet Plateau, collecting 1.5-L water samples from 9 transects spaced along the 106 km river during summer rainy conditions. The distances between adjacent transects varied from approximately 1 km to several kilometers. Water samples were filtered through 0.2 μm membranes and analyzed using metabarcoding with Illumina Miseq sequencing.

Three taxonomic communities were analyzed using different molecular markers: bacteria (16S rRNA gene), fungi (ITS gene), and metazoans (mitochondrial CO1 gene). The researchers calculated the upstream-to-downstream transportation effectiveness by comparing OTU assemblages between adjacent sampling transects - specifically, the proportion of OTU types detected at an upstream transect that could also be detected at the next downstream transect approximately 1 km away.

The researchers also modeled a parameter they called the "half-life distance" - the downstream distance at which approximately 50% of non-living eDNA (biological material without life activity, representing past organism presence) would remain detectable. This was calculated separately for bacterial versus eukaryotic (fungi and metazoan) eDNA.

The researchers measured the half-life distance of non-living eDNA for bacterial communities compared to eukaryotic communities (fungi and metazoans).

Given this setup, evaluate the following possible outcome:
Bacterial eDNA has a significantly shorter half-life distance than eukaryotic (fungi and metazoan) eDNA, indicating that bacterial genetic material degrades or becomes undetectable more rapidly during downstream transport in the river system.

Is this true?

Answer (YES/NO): NO